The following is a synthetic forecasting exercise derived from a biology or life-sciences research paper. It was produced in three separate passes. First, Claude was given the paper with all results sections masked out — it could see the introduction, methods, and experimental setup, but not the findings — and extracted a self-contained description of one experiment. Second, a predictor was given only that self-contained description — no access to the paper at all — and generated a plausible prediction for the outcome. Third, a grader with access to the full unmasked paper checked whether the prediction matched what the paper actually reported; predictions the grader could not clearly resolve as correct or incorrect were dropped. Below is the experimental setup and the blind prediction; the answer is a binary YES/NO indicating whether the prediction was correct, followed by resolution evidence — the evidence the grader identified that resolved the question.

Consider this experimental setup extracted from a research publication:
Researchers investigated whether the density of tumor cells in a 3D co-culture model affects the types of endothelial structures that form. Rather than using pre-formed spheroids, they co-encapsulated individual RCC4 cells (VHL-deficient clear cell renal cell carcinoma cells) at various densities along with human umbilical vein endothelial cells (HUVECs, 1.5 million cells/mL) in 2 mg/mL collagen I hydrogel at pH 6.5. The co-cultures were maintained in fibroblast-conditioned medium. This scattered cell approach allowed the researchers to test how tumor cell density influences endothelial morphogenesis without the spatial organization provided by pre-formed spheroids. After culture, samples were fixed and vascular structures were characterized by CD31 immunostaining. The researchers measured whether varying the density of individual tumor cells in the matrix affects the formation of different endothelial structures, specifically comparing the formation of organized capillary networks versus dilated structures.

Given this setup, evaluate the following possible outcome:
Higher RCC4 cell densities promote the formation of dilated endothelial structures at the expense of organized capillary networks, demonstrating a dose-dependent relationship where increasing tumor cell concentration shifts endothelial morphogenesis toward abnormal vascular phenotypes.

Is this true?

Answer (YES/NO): NO